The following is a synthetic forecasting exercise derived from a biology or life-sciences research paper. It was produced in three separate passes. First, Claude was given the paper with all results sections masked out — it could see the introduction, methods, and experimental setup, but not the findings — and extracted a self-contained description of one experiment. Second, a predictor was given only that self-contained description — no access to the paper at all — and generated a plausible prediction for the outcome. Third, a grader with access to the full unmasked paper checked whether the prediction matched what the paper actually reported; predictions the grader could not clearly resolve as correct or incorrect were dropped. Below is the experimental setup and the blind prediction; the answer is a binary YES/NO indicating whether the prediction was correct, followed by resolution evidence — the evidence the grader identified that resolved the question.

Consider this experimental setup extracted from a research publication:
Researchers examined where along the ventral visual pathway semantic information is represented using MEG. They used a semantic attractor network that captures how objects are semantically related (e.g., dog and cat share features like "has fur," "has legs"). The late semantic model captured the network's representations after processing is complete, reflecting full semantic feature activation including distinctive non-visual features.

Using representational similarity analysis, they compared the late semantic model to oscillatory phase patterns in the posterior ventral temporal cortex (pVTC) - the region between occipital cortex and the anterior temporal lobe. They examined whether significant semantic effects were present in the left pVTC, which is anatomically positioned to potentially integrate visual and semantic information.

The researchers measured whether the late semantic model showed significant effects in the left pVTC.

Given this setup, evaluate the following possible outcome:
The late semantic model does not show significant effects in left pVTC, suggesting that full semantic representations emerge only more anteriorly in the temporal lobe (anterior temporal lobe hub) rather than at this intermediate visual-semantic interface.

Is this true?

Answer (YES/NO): NO